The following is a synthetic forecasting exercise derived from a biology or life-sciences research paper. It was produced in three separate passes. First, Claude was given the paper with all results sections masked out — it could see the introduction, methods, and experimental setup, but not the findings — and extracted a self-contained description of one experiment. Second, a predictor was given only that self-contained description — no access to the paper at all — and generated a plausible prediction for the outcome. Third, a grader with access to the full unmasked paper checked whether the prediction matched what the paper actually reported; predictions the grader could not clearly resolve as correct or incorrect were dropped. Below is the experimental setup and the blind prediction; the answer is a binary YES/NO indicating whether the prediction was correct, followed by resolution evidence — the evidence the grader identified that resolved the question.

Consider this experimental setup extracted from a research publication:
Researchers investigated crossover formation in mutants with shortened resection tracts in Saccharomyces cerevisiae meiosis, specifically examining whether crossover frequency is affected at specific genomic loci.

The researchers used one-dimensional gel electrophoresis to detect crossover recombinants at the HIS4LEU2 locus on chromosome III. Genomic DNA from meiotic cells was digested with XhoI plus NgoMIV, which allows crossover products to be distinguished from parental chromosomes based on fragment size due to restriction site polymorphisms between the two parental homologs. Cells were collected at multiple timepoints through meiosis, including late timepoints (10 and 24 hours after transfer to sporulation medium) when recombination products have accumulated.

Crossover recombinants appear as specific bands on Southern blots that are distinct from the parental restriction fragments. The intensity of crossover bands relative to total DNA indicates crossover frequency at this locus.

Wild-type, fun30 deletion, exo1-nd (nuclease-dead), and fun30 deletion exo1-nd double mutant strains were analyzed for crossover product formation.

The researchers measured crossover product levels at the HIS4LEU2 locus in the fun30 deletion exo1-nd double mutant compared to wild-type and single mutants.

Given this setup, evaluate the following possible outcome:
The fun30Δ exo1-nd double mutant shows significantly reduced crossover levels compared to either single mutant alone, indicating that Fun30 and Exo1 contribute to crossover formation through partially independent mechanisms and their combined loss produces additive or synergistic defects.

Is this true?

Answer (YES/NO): YES